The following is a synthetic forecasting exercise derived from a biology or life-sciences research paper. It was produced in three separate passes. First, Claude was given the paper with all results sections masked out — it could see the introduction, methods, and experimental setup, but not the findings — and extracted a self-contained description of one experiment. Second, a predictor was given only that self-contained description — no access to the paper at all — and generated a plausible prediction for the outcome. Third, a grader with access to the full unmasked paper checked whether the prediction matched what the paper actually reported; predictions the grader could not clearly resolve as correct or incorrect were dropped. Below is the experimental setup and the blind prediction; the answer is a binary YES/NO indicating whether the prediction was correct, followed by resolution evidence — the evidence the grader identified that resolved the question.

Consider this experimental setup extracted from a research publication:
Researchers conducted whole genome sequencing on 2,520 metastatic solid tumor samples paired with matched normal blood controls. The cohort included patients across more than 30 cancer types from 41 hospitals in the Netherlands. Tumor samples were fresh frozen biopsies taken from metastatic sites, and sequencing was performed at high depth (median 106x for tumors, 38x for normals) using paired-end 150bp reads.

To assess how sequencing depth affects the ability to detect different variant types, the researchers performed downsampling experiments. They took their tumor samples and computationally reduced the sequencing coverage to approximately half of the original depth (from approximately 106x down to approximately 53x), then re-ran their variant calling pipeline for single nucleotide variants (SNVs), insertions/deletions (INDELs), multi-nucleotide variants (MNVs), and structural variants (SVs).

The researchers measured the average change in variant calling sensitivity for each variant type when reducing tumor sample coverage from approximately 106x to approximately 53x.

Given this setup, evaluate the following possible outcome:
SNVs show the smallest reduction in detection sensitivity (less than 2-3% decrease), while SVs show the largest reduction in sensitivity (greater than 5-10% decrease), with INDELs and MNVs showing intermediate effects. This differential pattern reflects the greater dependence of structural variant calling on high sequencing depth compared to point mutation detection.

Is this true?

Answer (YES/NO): NO